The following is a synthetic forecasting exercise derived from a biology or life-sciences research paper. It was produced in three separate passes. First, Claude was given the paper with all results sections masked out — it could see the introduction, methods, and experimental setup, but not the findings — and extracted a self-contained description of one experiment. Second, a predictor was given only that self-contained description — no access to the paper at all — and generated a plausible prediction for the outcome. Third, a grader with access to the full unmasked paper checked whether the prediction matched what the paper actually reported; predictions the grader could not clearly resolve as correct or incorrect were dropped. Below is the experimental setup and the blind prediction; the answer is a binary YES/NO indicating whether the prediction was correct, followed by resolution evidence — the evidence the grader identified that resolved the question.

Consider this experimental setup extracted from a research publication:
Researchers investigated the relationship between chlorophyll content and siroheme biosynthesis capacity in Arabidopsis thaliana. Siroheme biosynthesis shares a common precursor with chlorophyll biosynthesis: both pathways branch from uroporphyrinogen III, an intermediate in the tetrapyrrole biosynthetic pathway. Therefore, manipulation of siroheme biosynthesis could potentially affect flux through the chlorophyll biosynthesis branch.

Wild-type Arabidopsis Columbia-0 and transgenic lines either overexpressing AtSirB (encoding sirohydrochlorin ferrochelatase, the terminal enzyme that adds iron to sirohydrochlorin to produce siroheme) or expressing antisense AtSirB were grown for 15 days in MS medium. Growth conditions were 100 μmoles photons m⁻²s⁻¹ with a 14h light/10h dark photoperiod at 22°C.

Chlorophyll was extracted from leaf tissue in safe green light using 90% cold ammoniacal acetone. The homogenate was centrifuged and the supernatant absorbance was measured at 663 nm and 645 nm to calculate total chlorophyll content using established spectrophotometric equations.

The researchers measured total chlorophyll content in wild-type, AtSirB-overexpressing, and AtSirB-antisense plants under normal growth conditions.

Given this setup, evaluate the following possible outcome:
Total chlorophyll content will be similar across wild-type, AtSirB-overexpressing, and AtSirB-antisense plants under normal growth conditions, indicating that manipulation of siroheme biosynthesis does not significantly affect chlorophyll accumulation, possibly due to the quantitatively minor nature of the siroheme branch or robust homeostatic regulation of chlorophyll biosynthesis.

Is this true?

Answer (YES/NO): NO